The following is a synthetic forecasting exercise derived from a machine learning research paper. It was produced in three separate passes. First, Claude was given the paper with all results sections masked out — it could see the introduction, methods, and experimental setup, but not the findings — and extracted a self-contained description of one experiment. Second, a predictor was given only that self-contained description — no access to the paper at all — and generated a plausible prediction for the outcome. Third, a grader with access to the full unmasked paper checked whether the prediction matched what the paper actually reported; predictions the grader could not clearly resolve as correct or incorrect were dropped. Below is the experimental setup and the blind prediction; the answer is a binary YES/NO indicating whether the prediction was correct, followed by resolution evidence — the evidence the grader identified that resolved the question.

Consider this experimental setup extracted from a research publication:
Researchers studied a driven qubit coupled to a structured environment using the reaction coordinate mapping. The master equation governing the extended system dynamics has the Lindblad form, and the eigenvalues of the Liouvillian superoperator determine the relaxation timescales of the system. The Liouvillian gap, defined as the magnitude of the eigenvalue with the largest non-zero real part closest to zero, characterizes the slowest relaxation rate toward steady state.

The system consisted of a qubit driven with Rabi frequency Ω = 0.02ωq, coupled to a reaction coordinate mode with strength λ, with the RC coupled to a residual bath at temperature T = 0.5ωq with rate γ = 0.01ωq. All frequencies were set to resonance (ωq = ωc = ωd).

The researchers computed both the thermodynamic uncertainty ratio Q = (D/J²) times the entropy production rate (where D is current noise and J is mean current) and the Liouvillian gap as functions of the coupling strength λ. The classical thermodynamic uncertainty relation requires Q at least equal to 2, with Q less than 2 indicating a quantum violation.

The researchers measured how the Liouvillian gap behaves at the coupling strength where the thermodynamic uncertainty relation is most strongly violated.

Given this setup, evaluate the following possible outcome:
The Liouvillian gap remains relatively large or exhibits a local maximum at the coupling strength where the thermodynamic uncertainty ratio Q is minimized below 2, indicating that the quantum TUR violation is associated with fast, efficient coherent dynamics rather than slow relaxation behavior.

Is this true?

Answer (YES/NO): YES